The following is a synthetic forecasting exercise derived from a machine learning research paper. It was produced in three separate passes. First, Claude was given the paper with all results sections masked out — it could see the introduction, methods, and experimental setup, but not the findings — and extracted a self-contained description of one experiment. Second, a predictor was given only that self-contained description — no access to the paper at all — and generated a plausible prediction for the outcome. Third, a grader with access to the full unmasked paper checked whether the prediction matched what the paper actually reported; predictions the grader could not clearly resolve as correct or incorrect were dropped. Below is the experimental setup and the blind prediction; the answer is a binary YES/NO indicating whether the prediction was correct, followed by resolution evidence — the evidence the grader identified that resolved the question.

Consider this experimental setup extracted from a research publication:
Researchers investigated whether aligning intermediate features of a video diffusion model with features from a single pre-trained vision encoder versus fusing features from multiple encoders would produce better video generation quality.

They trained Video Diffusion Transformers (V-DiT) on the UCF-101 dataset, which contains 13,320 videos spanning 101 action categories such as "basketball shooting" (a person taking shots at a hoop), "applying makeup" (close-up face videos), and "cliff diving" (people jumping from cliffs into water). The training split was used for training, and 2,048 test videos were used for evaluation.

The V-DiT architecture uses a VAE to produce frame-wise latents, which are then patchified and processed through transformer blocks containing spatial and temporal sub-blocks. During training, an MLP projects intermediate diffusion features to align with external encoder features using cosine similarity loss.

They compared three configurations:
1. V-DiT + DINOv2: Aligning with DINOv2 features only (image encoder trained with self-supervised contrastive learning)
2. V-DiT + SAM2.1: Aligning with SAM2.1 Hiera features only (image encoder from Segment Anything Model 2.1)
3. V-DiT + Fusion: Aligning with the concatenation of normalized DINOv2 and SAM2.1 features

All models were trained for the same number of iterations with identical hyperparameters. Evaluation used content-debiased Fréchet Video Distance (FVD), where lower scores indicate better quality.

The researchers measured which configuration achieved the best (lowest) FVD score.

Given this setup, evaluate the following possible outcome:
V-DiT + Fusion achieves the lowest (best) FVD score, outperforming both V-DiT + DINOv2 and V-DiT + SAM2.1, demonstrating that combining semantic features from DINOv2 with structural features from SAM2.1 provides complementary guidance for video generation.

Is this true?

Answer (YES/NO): YES